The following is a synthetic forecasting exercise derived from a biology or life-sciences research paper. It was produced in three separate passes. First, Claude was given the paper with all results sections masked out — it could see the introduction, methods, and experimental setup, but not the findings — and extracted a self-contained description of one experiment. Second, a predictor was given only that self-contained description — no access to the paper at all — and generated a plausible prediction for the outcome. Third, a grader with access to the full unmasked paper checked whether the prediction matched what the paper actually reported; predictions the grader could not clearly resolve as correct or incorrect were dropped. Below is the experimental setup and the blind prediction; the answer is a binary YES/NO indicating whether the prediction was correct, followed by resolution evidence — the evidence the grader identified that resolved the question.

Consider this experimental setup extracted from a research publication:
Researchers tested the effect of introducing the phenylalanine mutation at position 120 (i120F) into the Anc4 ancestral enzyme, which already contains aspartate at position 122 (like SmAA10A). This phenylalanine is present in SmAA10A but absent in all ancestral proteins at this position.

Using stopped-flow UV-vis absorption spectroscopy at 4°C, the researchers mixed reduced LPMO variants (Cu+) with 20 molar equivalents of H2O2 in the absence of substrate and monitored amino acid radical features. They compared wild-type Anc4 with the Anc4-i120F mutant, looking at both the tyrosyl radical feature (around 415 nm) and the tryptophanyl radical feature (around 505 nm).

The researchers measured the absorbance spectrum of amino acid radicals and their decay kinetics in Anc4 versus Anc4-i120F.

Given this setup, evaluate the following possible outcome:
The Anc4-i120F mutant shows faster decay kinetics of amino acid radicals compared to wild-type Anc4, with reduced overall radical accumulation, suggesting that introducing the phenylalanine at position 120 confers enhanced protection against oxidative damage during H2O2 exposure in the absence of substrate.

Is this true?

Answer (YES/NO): NO